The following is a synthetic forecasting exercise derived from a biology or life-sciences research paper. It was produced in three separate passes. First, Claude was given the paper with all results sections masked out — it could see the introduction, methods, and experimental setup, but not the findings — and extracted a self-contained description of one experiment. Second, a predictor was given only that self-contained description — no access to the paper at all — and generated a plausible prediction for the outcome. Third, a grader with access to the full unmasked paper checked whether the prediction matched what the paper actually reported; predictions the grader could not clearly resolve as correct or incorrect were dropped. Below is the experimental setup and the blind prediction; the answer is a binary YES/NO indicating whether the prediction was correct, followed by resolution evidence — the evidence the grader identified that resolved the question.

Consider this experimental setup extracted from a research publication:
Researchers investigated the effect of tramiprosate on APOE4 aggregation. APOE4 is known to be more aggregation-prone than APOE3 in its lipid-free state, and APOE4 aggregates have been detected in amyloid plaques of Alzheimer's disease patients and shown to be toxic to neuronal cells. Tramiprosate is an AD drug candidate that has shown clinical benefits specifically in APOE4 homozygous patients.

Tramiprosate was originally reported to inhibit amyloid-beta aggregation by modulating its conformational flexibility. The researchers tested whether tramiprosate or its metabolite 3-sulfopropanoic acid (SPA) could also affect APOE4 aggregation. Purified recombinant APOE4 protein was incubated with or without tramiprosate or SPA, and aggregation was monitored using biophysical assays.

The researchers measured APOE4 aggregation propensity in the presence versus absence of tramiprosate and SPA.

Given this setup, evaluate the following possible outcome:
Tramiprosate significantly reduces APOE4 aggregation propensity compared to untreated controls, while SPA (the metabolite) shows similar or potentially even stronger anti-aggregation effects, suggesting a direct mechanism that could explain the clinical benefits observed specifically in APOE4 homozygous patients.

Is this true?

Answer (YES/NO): YES